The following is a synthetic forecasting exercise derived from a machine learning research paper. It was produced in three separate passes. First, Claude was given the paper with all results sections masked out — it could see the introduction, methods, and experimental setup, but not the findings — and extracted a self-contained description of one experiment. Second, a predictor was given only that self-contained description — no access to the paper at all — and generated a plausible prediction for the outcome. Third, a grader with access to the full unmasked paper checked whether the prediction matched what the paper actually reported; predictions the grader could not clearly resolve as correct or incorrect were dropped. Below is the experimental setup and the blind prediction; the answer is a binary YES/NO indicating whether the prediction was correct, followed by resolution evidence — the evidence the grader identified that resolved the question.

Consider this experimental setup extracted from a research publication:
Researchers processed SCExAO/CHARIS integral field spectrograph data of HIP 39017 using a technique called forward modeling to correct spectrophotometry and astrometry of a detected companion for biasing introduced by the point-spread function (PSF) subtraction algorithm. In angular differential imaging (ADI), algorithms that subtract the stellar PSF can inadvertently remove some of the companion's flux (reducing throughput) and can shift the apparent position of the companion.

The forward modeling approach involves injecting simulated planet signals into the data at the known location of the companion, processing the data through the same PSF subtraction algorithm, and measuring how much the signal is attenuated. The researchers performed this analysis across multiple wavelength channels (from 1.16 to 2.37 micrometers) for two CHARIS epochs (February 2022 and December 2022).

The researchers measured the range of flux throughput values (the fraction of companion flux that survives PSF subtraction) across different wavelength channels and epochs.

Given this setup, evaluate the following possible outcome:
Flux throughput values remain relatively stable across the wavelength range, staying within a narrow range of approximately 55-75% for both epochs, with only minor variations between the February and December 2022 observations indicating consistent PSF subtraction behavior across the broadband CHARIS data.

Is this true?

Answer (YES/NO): NO